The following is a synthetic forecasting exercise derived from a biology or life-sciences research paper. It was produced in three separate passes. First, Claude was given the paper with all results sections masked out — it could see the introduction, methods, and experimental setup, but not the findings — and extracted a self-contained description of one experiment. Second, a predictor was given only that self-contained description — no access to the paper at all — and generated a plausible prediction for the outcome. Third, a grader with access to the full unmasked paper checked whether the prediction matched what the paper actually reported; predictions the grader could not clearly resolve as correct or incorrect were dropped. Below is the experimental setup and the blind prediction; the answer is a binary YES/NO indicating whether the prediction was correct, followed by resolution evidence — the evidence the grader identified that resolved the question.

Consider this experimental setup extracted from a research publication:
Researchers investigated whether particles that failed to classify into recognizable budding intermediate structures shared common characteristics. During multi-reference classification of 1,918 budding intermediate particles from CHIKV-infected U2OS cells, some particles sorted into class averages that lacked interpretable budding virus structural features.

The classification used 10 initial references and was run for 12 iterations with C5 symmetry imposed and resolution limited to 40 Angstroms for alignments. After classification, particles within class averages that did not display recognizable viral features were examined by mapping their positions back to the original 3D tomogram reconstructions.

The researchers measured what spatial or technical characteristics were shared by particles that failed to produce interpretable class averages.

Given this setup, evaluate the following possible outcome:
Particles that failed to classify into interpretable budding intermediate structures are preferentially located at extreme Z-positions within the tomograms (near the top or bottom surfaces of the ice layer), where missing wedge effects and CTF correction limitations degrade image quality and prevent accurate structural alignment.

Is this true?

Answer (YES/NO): NO